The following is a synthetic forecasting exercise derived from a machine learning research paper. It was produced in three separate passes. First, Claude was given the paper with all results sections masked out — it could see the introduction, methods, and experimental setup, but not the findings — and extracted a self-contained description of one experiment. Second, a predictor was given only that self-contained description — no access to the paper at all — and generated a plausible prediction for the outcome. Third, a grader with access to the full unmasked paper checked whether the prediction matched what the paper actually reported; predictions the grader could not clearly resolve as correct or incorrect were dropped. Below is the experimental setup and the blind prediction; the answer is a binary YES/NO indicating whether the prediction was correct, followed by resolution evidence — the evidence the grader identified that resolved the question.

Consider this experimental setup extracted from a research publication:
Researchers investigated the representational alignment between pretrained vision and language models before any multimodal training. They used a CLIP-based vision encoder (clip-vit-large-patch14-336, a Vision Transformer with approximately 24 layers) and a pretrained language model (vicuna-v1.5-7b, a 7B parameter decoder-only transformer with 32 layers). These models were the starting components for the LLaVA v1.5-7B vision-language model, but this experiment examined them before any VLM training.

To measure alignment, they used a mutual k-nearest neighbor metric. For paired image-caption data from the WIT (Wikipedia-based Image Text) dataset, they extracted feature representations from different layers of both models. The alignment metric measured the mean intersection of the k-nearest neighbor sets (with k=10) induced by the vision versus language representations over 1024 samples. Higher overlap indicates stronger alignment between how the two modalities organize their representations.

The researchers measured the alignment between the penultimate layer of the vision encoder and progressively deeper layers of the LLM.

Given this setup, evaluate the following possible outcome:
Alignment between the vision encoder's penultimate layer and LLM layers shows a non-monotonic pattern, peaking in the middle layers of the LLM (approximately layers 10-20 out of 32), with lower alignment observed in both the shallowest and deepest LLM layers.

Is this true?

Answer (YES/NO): NO